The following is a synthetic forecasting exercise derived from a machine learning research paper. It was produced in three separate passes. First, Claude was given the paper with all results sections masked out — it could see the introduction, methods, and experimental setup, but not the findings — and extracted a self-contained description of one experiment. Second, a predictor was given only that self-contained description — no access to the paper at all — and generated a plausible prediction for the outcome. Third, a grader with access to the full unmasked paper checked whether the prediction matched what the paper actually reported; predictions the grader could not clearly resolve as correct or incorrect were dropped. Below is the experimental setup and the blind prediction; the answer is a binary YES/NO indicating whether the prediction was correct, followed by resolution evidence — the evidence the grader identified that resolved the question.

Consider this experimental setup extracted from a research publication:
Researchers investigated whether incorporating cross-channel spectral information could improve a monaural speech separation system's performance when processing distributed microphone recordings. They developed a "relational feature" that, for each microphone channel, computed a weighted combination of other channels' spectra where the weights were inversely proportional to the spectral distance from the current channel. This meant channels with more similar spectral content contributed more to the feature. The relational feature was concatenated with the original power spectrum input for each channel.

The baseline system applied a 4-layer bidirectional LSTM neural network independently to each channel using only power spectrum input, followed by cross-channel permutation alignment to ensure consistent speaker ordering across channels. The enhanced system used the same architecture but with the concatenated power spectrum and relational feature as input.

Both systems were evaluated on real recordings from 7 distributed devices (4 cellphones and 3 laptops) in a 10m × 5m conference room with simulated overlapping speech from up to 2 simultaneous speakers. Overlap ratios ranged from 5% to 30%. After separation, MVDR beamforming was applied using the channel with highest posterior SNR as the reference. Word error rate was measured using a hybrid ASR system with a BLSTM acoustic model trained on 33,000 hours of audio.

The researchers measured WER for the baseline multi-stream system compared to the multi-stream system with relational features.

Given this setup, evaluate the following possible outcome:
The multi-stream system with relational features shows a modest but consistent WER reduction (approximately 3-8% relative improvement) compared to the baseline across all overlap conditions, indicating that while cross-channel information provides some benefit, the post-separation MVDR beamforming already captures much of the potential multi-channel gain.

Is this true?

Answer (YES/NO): NO